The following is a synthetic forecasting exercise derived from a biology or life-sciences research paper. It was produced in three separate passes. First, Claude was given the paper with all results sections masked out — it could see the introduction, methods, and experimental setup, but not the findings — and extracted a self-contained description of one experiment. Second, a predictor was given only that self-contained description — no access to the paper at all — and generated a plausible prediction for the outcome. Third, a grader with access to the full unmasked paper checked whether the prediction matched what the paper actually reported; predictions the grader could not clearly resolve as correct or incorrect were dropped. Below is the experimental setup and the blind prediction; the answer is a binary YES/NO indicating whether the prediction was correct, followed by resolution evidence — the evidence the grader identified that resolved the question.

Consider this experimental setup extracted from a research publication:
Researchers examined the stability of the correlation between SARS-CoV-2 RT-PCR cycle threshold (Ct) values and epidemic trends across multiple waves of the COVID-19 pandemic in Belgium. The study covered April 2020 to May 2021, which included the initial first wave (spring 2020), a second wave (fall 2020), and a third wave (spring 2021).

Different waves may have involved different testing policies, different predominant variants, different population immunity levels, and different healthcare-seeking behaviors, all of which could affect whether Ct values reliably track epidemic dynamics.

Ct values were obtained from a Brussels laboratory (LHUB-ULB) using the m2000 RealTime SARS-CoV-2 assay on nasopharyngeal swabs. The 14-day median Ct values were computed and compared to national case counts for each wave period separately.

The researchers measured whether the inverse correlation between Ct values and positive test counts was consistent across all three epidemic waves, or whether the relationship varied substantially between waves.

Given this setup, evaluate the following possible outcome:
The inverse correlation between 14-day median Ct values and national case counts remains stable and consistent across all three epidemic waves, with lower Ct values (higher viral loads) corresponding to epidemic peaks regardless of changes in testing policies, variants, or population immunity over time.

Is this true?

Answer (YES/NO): YES